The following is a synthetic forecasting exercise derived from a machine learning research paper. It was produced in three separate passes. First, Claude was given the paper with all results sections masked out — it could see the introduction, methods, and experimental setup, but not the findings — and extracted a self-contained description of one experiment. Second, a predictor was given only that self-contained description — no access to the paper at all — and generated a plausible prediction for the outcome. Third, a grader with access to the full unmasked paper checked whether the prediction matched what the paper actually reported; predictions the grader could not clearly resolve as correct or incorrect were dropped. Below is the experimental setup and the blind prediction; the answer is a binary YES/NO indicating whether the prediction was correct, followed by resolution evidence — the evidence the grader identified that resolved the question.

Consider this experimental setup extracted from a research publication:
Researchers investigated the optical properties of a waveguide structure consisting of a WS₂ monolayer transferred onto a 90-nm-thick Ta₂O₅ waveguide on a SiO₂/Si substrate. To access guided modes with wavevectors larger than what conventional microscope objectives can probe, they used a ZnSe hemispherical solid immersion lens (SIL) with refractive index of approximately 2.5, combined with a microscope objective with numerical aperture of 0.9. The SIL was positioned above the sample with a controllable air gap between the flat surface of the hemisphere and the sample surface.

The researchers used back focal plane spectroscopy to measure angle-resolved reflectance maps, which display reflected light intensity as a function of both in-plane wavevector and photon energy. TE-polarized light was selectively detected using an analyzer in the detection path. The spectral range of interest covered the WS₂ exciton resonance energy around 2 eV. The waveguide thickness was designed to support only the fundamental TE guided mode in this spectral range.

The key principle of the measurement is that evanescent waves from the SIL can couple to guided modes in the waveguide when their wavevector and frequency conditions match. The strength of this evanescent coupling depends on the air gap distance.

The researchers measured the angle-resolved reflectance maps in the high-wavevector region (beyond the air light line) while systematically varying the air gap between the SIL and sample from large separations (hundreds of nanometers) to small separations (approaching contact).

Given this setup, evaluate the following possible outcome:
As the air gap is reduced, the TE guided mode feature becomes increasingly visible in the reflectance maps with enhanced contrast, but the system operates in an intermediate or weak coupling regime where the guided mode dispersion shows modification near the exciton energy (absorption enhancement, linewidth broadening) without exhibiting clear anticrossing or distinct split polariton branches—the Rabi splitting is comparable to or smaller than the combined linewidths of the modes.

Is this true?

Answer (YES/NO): NO